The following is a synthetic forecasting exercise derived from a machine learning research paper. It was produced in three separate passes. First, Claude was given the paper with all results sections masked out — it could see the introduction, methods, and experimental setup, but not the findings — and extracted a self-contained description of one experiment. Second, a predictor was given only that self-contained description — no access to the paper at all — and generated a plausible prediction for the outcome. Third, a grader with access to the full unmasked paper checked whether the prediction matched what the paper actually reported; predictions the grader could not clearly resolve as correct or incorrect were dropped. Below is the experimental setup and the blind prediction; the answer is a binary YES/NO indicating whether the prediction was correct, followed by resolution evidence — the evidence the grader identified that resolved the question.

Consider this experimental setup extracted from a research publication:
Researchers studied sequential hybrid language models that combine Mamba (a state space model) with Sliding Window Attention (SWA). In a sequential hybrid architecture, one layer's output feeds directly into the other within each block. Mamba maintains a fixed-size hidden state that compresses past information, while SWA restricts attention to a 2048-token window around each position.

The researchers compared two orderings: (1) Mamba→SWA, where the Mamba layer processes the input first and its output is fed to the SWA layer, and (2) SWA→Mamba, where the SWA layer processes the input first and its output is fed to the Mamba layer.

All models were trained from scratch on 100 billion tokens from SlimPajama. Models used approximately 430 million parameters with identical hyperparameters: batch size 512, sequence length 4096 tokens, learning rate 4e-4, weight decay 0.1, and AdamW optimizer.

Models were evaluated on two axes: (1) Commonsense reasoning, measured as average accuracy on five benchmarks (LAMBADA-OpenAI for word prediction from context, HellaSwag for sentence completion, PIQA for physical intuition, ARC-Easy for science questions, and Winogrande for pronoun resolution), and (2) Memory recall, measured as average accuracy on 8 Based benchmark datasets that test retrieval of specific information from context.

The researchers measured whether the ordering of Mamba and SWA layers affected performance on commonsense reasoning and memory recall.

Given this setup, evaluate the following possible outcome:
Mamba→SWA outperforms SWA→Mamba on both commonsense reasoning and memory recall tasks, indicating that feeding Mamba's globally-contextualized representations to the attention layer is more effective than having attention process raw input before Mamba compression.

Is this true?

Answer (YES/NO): YES